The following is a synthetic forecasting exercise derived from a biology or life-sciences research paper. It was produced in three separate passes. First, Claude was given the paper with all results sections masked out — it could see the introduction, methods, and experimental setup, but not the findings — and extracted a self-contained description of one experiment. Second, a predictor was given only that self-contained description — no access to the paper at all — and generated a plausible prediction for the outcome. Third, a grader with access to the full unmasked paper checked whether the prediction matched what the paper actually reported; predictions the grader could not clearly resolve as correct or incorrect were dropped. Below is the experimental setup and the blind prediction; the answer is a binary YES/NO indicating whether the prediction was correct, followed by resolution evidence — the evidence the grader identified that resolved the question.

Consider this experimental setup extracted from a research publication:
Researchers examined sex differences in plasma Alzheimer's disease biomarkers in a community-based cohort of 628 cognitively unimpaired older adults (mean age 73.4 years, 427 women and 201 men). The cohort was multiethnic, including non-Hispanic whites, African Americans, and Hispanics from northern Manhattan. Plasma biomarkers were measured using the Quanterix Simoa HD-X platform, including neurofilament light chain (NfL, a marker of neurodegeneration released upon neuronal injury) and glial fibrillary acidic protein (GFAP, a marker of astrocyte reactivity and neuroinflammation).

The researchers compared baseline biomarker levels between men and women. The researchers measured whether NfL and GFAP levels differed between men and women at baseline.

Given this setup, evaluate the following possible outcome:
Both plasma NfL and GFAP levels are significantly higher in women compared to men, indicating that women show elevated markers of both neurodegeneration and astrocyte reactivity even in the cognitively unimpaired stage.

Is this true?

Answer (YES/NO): YES